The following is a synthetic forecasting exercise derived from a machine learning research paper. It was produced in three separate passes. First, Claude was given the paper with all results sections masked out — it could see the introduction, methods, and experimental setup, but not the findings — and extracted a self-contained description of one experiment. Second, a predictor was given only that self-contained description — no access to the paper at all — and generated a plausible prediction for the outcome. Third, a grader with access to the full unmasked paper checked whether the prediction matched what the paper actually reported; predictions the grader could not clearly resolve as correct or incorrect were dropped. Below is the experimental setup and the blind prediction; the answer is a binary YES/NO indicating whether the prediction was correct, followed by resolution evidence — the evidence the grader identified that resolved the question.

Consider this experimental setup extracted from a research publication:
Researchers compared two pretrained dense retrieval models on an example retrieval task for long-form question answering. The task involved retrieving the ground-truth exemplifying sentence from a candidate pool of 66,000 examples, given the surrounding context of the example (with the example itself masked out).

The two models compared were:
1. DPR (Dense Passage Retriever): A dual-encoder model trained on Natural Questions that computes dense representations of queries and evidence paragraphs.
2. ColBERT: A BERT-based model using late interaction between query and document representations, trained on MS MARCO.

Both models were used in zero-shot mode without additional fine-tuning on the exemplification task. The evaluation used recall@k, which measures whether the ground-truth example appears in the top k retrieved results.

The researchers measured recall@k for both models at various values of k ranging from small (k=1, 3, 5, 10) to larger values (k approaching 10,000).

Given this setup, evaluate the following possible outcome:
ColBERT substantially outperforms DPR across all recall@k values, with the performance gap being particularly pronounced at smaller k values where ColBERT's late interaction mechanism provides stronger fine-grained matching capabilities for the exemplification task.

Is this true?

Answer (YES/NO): NO